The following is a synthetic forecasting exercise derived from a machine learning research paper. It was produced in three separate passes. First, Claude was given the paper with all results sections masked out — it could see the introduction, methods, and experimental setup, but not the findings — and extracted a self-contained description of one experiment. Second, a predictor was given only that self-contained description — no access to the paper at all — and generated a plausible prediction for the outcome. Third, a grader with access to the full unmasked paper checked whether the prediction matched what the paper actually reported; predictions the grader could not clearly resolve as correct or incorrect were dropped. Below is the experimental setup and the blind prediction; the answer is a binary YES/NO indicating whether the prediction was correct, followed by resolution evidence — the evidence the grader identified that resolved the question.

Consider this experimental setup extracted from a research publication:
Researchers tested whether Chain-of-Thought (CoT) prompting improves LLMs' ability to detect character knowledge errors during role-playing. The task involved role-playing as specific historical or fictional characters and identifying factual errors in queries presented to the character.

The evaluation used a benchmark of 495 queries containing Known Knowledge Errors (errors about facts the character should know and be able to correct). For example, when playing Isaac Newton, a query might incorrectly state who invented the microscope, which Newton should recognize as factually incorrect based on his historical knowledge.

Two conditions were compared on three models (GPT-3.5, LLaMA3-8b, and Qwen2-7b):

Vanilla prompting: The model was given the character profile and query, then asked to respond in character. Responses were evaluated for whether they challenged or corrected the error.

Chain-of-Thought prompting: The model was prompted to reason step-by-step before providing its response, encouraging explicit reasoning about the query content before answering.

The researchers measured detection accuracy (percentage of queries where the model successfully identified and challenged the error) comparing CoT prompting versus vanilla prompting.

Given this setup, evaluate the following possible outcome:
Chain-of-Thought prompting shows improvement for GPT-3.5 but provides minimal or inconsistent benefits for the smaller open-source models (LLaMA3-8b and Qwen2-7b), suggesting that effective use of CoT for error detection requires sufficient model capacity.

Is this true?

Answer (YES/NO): NO